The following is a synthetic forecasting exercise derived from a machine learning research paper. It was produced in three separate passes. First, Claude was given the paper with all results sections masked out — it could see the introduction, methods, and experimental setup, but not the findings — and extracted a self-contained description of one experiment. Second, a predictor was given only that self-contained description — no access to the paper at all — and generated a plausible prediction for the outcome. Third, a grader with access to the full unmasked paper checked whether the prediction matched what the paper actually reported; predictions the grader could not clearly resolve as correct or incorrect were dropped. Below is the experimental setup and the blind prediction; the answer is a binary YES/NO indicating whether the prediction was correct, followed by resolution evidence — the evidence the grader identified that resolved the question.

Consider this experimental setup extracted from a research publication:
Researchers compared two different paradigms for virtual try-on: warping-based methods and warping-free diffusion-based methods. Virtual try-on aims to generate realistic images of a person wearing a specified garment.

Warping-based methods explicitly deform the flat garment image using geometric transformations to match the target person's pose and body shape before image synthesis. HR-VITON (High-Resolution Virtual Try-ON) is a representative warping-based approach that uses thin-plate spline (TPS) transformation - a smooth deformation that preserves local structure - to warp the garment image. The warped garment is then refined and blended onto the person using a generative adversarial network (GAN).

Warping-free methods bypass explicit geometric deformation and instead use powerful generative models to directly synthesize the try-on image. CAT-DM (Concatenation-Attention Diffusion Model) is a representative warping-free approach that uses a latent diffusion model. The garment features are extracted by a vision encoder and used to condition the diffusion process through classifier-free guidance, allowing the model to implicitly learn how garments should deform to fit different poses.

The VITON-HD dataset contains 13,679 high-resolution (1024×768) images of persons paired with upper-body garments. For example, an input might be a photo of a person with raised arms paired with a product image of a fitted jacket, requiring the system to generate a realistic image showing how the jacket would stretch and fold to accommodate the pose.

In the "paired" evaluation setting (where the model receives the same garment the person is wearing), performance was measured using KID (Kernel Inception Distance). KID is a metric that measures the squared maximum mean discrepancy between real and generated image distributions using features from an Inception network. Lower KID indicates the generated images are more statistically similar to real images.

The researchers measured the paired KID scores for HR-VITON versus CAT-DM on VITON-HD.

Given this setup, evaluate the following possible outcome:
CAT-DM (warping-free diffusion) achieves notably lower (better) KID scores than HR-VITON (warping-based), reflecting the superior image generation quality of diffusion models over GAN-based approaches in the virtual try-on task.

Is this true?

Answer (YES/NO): YES